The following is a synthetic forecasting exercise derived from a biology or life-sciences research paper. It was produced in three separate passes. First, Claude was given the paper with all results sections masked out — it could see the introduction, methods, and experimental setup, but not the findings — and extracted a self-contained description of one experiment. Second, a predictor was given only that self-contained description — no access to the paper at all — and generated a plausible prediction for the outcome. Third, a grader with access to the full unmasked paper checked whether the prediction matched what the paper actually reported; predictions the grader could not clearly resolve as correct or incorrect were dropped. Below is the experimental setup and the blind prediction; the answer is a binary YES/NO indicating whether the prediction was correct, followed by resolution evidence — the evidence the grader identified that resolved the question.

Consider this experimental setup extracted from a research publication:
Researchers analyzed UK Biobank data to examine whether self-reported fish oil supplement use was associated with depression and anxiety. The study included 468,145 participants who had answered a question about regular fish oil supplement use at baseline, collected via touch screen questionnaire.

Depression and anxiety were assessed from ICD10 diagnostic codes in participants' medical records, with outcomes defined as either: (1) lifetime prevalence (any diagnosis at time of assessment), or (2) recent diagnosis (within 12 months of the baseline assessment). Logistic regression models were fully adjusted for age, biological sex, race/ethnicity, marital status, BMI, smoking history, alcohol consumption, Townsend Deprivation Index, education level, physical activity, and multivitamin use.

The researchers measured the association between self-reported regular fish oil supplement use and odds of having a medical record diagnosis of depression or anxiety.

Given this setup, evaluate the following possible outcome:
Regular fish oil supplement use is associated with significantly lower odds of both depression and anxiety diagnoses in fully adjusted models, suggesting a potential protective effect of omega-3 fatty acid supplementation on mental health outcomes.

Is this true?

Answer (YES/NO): YES